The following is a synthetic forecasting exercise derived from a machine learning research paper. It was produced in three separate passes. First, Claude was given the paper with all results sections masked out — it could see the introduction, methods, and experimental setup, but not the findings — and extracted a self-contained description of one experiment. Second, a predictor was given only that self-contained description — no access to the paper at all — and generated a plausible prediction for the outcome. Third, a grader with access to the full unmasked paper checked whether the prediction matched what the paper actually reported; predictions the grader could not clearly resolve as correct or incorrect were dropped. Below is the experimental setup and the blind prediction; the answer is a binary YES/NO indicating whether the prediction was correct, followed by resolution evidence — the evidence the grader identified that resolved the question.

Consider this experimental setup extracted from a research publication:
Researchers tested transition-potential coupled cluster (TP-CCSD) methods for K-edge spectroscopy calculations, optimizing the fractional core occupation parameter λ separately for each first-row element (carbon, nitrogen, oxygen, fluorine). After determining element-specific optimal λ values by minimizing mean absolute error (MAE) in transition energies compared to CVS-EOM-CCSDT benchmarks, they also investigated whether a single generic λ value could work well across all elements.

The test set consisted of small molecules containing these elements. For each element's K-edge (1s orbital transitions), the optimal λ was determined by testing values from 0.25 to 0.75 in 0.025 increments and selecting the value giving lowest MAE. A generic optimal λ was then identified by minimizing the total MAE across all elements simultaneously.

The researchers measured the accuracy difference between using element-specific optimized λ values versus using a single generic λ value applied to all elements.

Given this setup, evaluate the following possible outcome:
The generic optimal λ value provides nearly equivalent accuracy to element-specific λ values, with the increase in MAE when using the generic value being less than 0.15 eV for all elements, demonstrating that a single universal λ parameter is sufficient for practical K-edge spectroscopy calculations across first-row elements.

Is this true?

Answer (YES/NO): YES